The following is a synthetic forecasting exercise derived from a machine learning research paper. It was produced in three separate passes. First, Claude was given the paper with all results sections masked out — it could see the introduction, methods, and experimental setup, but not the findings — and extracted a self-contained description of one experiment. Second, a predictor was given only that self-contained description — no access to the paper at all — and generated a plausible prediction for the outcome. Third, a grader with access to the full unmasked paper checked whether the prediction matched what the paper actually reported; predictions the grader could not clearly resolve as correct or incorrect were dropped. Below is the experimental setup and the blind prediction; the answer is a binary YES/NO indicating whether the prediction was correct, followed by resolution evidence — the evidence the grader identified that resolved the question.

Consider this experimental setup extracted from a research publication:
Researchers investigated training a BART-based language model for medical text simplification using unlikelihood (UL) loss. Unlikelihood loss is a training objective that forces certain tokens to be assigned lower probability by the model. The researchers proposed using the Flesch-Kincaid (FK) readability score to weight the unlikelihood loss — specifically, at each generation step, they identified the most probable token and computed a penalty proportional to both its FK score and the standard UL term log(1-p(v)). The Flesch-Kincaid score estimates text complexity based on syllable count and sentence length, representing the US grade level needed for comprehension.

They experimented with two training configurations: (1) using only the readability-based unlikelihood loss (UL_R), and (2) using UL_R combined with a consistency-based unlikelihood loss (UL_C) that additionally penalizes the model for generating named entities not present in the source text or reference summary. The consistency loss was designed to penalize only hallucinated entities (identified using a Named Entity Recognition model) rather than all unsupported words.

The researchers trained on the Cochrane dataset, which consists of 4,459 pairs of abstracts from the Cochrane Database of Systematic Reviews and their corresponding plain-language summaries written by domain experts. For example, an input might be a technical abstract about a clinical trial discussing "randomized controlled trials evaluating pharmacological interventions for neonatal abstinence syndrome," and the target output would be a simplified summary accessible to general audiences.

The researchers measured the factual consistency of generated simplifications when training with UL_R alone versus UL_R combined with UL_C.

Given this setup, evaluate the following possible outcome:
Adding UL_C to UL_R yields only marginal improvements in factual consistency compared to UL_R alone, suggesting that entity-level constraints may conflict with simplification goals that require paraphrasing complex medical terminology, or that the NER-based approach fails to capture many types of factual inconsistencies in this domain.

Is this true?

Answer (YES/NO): NO